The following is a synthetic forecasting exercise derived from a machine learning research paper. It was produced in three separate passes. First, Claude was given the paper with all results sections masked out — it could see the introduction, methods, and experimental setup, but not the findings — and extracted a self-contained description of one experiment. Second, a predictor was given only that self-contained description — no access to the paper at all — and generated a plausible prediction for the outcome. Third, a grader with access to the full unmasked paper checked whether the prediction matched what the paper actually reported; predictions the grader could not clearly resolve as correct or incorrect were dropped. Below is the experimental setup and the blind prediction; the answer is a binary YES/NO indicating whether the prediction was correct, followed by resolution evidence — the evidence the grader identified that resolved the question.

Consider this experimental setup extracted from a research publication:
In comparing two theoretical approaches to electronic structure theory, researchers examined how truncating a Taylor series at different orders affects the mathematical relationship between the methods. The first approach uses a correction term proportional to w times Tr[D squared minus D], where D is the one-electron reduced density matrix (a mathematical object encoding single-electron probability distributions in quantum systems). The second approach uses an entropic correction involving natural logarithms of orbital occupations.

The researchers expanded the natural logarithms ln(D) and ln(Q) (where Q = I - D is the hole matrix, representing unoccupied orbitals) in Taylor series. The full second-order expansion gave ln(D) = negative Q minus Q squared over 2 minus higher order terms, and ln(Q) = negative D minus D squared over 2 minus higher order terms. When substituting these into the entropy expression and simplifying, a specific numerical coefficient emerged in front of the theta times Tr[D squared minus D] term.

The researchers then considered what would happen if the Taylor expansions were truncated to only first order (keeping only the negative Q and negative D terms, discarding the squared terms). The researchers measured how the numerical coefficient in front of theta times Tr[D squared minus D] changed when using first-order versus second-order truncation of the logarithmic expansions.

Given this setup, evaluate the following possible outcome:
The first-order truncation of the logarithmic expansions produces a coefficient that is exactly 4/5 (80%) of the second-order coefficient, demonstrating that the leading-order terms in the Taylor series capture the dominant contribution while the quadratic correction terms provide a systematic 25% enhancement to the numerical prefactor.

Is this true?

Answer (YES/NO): YES